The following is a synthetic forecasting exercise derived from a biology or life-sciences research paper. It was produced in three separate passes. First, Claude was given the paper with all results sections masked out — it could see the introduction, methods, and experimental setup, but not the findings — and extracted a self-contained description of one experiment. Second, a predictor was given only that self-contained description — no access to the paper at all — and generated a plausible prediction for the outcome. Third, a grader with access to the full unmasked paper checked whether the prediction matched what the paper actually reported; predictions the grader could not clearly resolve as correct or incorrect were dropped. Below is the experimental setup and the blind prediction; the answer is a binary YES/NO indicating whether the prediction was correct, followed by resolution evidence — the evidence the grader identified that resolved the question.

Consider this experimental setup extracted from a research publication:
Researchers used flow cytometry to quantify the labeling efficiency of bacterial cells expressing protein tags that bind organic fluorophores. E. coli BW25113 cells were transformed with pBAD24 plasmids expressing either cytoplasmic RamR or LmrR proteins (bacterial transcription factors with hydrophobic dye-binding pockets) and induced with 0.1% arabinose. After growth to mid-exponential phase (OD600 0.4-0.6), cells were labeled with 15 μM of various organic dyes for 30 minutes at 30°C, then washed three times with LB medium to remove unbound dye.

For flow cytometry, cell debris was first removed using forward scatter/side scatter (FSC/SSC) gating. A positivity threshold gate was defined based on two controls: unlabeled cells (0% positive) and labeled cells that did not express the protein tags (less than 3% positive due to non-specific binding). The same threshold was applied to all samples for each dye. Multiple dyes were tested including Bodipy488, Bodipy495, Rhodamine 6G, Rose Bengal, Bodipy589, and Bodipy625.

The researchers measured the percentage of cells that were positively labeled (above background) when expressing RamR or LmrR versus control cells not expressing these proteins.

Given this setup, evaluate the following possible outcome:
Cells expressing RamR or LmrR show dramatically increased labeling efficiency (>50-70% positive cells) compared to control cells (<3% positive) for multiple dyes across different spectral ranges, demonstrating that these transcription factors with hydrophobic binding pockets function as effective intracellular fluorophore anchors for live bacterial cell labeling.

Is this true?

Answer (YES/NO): NO